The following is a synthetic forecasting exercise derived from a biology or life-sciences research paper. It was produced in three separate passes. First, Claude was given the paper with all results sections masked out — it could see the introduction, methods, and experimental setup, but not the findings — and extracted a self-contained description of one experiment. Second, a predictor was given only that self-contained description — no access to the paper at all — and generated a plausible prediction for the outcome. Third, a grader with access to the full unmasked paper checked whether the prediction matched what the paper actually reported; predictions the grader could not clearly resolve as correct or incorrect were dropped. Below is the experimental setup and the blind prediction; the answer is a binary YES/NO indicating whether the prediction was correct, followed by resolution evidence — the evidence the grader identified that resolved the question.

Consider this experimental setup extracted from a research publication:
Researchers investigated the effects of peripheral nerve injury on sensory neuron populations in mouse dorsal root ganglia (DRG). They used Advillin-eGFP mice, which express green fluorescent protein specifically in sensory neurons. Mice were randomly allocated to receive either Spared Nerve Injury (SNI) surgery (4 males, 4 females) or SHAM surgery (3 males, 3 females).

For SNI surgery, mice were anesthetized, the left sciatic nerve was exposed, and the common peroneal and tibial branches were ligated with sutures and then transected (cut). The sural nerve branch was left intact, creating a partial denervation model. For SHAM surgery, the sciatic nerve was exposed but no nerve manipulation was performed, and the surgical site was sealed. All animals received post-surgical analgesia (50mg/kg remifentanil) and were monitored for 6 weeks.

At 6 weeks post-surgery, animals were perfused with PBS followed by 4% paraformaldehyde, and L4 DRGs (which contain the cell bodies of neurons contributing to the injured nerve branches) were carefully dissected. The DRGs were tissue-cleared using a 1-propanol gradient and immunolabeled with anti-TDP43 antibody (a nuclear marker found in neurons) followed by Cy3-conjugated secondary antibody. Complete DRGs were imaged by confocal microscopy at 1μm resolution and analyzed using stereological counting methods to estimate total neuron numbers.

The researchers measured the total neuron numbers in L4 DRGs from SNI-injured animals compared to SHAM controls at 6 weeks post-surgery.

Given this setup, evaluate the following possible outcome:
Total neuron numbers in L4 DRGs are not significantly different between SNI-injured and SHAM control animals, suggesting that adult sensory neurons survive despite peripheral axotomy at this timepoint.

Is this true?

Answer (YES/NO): NO